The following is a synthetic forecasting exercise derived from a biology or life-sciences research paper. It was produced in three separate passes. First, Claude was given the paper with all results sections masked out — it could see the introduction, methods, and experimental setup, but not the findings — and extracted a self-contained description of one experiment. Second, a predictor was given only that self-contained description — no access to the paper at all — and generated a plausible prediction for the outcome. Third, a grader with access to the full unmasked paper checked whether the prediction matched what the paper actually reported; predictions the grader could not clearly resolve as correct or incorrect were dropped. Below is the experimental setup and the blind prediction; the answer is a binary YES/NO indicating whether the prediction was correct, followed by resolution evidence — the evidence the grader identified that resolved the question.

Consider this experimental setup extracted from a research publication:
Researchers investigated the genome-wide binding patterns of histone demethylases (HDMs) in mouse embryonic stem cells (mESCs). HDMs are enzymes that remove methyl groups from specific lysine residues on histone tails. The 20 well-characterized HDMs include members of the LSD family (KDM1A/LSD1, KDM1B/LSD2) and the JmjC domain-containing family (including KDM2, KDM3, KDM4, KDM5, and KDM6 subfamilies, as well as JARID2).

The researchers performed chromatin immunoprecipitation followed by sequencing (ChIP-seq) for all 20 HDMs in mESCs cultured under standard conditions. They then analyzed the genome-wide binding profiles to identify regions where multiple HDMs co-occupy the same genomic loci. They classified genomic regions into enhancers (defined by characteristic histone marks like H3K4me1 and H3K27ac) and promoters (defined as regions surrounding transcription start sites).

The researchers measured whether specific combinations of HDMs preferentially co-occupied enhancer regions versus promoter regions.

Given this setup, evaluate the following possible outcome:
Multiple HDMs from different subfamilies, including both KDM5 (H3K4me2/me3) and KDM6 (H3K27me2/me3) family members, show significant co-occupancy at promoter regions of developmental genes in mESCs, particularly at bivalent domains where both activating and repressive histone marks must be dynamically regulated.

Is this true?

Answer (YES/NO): NO